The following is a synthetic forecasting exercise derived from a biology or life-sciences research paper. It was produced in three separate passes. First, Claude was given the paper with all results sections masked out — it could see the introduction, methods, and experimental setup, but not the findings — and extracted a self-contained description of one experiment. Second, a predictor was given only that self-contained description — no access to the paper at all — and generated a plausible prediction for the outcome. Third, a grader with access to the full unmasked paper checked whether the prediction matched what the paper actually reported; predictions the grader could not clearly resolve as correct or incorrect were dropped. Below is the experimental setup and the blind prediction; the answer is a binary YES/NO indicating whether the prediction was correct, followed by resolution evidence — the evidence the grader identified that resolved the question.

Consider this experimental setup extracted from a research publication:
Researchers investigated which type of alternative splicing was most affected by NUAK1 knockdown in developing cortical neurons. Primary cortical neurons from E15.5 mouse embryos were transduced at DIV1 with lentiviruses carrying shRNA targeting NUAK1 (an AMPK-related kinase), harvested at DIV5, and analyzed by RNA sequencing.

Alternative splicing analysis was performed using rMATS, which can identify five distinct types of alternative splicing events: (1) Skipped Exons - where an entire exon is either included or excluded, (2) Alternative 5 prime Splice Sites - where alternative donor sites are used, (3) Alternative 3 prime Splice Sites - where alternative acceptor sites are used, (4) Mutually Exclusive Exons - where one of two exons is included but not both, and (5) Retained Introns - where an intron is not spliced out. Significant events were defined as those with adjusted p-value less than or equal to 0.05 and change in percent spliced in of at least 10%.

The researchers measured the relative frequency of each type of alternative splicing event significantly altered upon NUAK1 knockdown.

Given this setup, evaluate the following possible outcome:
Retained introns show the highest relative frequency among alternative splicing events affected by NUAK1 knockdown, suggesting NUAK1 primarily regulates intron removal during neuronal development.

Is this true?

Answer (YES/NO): NO